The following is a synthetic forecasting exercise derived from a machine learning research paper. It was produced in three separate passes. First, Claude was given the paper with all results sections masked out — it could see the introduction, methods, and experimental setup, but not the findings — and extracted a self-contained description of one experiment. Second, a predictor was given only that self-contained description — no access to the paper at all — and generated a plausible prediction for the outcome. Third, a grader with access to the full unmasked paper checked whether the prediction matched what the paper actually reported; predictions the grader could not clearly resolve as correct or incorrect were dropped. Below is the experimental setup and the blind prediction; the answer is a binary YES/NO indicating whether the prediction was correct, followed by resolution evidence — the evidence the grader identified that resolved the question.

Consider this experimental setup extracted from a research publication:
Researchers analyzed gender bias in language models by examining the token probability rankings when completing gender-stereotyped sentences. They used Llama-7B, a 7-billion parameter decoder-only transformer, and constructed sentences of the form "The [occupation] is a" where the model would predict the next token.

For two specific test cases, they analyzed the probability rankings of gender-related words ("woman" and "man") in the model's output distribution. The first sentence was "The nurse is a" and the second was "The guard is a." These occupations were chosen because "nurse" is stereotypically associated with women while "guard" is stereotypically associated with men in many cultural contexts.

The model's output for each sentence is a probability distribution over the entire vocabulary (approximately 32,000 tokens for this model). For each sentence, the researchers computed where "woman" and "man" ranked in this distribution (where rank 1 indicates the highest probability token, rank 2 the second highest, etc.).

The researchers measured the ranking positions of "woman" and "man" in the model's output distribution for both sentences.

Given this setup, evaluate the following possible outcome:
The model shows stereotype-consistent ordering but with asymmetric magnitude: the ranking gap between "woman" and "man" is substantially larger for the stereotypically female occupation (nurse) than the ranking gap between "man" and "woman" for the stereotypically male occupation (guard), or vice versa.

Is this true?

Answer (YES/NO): YES